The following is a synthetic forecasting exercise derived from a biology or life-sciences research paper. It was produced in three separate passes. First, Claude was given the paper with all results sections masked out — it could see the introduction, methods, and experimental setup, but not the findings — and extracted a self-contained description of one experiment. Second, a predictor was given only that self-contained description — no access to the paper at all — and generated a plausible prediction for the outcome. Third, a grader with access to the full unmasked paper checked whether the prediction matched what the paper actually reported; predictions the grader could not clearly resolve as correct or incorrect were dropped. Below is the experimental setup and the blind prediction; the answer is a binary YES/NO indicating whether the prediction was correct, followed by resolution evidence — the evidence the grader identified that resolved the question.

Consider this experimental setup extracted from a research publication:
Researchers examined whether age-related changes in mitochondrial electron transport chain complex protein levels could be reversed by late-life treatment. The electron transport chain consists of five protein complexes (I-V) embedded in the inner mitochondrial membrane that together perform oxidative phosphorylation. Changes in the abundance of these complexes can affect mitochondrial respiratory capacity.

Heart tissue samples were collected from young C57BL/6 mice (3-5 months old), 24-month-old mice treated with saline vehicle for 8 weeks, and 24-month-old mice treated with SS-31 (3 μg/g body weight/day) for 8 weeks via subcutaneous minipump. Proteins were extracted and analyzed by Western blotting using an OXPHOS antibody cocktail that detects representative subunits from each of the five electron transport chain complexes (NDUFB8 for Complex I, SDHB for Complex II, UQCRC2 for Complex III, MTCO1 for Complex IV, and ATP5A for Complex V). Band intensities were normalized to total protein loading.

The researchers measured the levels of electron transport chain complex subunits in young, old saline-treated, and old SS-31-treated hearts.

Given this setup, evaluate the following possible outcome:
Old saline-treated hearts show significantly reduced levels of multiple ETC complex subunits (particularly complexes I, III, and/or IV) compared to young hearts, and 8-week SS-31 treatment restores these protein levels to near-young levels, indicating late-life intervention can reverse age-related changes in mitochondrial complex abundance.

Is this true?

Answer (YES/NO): NO